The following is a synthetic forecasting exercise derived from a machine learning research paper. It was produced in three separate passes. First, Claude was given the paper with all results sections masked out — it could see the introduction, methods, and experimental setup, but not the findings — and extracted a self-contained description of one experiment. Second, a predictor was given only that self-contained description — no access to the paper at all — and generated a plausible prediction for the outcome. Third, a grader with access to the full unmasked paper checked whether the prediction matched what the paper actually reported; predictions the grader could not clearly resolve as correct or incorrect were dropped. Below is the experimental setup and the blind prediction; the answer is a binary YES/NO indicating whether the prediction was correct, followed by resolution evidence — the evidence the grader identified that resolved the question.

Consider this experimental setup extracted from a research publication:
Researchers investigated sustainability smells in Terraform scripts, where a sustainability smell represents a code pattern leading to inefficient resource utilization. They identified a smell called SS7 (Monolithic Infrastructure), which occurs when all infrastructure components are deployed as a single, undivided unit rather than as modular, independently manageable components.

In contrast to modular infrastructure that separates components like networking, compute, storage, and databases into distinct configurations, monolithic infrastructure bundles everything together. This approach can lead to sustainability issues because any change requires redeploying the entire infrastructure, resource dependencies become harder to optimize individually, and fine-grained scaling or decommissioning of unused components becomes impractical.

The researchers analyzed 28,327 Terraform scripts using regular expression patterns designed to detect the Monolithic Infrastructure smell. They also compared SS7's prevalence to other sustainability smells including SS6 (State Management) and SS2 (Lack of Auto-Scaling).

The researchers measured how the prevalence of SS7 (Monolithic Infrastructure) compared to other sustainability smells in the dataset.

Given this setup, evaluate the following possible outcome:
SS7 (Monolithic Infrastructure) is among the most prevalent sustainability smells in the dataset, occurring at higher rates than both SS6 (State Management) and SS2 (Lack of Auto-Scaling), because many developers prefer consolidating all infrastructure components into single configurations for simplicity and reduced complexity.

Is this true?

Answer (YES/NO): YES